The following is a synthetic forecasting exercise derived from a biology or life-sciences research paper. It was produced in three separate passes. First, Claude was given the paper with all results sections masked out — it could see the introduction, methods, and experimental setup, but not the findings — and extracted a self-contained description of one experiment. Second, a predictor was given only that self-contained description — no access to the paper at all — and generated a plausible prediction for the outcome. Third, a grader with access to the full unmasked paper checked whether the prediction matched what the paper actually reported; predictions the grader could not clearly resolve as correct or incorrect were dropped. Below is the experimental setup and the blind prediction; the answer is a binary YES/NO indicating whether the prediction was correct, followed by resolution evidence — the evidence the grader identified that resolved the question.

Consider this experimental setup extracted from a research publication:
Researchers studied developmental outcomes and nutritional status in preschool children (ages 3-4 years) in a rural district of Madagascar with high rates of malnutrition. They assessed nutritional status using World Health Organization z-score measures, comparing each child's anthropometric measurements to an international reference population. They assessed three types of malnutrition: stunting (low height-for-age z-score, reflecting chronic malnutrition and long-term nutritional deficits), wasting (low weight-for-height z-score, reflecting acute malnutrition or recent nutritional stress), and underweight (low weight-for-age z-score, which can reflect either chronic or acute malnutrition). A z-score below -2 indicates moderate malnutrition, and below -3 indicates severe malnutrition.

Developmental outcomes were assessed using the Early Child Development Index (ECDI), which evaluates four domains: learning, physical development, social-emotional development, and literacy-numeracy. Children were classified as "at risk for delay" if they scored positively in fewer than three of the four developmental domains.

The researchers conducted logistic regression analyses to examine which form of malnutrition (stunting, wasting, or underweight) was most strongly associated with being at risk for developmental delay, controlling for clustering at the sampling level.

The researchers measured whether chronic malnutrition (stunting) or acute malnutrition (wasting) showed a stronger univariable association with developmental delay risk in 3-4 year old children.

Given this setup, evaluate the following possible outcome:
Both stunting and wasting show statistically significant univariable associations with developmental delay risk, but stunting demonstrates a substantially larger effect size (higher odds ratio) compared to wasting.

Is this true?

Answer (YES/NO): NO